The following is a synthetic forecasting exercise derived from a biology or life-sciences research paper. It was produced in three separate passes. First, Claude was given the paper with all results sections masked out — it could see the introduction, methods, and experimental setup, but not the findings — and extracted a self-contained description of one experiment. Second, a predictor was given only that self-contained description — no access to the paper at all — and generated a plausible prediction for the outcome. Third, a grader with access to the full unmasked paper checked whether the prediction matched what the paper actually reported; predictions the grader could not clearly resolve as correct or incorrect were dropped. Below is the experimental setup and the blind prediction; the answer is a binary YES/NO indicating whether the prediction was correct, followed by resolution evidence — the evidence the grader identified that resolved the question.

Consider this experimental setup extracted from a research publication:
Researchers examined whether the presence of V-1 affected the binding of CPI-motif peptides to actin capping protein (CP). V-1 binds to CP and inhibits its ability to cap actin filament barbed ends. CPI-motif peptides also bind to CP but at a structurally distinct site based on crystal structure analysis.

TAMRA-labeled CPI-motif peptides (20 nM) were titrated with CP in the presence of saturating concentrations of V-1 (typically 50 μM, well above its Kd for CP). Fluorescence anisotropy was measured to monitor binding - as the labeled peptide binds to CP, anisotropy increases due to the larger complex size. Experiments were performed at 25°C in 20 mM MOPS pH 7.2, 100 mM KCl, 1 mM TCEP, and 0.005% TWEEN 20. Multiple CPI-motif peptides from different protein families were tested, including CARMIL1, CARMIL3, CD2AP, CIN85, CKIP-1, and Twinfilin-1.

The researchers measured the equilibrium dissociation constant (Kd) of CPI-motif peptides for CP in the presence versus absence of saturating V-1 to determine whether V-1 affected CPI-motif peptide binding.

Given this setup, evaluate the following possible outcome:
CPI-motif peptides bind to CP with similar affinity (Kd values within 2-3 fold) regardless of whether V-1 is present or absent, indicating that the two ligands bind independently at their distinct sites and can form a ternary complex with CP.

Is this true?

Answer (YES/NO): NO